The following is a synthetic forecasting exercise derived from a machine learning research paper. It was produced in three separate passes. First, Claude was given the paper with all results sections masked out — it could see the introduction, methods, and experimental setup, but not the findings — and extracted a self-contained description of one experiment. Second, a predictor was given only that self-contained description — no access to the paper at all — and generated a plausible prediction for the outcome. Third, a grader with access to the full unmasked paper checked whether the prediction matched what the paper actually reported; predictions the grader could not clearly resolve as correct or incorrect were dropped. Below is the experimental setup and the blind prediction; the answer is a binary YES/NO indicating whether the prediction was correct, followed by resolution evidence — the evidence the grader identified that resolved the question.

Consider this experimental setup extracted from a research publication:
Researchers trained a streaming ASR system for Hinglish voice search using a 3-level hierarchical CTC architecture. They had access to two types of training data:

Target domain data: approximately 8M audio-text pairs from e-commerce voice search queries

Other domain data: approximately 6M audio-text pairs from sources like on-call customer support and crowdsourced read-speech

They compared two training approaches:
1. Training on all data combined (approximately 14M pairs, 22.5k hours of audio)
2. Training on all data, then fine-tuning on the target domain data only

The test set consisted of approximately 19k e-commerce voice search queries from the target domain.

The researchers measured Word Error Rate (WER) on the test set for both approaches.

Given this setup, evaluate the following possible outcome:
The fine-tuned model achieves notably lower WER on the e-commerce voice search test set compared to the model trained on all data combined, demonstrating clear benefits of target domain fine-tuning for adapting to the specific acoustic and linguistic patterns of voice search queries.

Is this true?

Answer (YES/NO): NO